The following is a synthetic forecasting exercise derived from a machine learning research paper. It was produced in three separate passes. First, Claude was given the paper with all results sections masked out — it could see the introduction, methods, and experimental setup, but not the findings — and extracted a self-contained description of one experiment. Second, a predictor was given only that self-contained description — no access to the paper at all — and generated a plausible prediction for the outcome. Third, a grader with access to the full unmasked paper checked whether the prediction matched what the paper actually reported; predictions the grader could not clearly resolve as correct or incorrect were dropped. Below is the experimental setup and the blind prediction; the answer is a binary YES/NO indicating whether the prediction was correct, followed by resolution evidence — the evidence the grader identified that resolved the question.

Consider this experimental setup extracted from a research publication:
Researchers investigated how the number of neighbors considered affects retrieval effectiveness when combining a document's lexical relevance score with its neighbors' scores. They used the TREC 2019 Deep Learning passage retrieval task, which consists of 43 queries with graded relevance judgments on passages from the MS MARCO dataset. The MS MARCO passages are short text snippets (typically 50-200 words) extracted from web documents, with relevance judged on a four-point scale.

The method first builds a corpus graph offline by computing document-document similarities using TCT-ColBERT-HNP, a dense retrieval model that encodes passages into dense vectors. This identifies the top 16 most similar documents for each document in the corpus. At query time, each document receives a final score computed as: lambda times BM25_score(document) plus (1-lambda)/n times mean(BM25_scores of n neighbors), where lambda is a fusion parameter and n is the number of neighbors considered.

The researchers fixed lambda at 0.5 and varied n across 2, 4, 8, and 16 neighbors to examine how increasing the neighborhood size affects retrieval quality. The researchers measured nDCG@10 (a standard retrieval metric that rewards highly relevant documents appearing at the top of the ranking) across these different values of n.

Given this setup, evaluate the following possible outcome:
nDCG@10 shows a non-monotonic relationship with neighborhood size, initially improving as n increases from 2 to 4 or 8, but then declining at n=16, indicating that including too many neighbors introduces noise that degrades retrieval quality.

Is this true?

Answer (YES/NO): NO